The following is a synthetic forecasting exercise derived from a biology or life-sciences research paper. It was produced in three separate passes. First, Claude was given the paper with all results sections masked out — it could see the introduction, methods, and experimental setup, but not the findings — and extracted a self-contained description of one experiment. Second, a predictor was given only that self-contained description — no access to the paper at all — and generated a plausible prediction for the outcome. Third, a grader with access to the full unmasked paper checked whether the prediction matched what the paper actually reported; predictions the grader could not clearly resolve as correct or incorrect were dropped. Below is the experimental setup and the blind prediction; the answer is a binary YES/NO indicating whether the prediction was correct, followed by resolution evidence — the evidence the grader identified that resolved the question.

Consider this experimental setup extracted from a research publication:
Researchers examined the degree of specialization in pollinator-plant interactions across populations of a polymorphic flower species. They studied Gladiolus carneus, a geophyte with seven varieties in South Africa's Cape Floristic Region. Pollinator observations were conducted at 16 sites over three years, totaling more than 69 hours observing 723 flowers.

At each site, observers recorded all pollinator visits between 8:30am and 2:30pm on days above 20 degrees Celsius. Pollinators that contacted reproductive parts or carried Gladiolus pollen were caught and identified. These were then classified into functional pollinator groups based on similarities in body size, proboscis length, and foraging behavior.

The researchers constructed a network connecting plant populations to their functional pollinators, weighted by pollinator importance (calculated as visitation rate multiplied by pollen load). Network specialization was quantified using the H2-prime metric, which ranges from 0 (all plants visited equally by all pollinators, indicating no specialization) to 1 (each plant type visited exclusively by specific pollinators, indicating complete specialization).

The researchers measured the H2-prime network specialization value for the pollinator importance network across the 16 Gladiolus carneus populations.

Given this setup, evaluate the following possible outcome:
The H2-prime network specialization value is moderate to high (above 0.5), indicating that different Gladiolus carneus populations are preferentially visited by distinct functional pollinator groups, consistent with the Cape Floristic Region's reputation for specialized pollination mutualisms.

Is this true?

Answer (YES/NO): YES